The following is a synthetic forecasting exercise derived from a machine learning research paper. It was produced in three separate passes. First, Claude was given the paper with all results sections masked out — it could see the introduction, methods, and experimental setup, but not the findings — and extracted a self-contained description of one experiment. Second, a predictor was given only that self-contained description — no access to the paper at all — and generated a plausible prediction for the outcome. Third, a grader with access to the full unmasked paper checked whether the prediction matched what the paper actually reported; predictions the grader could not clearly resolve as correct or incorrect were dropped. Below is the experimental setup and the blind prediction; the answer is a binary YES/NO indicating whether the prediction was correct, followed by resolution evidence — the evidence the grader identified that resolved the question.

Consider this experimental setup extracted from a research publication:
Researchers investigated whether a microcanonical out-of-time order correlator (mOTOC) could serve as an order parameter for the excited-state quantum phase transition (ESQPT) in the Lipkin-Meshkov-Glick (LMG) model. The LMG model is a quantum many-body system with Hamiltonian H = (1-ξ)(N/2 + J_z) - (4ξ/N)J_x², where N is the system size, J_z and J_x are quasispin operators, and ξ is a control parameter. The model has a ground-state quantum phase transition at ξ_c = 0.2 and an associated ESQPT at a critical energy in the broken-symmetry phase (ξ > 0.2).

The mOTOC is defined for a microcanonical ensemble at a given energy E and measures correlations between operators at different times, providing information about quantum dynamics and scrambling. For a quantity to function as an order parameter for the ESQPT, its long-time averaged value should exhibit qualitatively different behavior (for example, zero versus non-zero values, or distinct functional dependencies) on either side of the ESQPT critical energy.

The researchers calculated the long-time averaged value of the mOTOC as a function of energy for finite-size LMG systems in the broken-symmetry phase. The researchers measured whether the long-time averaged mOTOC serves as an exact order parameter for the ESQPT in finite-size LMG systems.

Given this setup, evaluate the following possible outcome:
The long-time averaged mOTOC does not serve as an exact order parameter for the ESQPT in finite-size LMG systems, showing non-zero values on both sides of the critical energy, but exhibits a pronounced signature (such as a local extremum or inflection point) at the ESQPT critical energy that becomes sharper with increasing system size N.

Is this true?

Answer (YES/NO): NO